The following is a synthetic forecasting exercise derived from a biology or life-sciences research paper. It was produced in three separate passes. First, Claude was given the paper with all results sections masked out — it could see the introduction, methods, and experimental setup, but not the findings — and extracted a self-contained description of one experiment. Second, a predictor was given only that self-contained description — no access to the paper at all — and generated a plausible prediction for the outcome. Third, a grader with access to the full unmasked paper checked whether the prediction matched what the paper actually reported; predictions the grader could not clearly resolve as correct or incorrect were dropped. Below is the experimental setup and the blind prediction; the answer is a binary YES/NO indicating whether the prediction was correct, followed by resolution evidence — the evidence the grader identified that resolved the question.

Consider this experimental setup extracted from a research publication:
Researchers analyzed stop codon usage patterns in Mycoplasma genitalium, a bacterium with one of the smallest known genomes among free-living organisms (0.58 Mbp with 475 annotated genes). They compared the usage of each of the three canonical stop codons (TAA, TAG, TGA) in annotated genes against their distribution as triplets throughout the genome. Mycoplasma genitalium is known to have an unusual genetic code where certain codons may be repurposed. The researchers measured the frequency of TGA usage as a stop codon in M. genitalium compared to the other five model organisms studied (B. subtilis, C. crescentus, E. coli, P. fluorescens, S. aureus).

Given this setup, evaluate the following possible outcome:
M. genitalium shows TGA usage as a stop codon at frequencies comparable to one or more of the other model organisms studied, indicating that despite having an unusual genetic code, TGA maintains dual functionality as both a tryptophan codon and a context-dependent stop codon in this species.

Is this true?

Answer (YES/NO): NO